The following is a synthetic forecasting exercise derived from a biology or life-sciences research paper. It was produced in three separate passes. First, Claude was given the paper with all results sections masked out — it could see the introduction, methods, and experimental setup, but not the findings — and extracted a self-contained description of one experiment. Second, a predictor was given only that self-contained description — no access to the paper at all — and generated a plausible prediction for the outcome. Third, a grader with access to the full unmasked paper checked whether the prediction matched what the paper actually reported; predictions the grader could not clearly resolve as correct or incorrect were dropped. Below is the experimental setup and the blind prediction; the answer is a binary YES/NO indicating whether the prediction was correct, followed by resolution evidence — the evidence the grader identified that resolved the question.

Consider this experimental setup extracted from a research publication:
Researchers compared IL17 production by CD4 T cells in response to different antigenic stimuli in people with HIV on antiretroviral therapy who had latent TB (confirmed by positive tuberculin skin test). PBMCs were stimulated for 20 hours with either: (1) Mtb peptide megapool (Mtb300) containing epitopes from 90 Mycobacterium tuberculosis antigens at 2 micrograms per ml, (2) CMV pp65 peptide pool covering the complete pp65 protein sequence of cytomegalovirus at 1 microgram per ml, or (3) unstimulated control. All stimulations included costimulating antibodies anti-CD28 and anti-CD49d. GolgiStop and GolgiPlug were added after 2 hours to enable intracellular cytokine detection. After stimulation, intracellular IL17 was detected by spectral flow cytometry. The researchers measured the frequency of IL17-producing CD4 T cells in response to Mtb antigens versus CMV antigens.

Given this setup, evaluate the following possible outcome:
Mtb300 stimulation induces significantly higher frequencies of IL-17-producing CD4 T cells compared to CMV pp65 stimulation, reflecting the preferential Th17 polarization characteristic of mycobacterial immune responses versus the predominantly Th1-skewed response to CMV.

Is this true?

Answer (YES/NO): NO